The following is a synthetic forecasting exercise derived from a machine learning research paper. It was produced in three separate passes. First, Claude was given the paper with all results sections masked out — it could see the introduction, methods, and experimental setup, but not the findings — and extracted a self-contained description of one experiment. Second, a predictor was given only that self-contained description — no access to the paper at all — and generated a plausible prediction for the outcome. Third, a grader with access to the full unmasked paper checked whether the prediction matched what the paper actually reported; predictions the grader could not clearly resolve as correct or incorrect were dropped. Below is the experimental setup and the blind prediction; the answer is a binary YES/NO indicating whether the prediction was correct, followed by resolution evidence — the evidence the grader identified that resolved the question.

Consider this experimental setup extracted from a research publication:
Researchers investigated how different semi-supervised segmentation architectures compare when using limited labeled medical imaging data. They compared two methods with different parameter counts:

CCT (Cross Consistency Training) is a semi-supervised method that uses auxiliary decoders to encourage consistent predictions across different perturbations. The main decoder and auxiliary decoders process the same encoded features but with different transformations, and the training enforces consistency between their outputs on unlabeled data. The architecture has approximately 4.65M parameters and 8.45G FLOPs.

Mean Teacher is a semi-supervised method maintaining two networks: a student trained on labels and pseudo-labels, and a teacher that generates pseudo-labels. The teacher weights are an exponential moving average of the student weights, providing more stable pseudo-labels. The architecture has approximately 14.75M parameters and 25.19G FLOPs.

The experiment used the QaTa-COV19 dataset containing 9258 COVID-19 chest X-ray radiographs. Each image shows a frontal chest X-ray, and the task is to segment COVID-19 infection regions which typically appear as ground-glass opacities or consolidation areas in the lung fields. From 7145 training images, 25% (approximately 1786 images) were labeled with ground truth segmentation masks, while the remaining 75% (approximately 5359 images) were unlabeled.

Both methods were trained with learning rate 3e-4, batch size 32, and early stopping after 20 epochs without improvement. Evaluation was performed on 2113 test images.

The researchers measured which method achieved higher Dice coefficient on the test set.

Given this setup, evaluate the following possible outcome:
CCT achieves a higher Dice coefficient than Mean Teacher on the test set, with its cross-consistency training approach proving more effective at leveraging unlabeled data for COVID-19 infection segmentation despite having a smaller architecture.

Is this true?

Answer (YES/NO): YES